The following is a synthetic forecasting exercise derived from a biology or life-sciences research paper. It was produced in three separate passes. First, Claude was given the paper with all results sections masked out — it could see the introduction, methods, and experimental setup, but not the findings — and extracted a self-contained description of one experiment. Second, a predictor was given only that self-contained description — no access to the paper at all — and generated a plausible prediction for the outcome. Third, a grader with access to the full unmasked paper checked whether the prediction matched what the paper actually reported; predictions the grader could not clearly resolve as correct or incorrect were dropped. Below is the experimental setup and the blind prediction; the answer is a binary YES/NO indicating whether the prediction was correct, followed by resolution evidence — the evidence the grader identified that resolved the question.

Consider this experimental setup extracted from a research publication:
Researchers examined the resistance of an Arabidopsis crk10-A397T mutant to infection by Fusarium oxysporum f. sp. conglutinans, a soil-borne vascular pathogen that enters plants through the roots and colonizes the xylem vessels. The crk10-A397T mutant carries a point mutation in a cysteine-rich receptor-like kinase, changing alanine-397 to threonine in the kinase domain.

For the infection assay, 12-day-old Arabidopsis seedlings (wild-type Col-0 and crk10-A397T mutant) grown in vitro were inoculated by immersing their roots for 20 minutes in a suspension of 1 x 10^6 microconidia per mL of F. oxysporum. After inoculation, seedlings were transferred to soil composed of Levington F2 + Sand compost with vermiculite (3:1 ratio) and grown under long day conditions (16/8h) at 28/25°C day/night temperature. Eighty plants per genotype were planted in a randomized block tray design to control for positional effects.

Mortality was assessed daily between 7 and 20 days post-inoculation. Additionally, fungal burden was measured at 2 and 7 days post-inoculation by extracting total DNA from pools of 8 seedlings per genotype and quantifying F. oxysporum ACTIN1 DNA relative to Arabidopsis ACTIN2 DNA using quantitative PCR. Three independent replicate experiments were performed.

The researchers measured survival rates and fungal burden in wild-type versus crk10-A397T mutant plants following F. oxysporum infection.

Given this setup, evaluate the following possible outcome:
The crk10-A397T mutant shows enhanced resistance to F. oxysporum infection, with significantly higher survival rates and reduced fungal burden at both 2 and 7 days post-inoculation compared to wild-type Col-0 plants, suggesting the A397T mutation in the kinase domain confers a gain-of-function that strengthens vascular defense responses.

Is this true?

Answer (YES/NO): NO